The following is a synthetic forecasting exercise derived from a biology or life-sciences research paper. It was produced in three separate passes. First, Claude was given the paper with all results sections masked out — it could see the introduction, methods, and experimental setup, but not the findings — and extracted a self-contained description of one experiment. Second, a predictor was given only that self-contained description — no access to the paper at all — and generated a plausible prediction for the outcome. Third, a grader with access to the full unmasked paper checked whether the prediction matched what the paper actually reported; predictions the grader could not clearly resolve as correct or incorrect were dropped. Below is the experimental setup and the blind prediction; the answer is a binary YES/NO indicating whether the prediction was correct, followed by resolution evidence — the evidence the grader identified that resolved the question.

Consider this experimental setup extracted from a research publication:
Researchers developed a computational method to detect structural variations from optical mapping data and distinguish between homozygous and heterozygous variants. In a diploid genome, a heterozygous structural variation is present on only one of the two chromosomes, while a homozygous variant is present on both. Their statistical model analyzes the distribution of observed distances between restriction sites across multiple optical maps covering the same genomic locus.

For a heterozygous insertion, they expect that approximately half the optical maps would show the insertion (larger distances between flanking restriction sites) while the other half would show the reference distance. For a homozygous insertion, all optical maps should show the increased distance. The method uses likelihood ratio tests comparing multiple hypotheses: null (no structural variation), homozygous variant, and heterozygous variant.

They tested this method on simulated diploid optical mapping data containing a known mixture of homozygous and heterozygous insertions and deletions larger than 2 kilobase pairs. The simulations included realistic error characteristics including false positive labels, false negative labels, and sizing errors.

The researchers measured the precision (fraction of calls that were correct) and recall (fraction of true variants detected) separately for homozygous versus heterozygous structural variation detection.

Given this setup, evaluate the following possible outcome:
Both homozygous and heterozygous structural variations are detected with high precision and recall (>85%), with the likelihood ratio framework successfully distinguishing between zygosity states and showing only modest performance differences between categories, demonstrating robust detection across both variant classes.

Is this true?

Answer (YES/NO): NO